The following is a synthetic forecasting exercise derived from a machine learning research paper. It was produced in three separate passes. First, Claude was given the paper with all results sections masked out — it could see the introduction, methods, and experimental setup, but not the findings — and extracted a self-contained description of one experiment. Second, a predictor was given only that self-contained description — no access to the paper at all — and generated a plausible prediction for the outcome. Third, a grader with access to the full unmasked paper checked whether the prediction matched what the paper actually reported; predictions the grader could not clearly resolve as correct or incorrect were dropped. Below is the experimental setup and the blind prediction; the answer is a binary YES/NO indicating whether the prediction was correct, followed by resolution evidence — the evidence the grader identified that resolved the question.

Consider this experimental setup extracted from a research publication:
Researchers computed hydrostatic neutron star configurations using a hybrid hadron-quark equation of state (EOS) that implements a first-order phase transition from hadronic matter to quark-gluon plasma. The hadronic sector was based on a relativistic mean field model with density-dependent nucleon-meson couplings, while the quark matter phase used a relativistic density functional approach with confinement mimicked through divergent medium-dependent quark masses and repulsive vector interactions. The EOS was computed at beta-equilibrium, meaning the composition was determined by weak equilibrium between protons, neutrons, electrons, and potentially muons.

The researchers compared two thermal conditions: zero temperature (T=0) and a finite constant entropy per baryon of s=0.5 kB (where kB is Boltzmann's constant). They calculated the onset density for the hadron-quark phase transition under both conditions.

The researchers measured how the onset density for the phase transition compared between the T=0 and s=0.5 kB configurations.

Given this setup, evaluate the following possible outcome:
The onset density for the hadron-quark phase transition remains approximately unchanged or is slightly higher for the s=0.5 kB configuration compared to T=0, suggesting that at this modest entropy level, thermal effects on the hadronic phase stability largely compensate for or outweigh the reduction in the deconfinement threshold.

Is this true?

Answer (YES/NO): NO